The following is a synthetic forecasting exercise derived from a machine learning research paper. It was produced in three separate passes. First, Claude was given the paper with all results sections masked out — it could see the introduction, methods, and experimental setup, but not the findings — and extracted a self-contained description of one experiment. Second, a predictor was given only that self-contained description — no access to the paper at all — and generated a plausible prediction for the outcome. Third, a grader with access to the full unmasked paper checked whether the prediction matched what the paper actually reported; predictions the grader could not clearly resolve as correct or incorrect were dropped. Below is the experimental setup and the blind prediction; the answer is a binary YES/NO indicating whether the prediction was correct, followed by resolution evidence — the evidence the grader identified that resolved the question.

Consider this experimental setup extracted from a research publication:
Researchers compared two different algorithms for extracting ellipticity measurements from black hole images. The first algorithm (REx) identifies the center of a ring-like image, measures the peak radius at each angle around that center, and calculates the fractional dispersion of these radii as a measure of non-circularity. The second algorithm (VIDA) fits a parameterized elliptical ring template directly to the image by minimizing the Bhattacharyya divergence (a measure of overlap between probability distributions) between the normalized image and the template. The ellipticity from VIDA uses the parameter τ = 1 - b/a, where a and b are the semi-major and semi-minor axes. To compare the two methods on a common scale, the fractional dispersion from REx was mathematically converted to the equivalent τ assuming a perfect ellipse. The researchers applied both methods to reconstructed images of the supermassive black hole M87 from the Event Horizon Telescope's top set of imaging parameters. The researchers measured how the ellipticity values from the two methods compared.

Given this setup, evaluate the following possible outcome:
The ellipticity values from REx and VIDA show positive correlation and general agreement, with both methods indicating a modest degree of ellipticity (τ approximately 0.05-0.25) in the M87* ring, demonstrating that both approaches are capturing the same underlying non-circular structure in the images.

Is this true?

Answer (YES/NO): YES